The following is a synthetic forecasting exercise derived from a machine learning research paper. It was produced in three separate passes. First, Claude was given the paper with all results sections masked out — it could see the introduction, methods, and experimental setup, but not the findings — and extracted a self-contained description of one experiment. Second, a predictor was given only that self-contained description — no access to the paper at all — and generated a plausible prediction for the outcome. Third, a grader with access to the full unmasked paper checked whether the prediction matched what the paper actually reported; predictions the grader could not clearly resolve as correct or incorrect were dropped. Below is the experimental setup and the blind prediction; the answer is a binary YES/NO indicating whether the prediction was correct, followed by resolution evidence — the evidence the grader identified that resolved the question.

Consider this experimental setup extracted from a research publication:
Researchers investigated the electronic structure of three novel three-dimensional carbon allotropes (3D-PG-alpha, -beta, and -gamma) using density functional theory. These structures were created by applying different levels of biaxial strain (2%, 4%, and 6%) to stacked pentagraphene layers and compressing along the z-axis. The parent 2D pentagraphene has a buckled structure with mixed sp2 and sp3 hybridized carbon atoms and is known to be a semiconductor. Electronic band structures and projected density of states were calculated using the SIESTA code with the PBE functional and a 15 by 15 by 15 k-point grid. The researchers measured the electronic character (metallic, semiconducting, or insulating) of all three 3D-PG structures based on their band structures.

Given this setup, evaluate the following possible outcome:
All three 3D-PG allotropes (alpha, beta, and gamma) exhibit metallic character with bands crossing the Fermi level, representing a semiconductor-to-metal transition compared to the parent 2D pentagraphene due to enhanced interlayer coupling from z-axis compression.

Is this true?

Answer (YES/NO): NO